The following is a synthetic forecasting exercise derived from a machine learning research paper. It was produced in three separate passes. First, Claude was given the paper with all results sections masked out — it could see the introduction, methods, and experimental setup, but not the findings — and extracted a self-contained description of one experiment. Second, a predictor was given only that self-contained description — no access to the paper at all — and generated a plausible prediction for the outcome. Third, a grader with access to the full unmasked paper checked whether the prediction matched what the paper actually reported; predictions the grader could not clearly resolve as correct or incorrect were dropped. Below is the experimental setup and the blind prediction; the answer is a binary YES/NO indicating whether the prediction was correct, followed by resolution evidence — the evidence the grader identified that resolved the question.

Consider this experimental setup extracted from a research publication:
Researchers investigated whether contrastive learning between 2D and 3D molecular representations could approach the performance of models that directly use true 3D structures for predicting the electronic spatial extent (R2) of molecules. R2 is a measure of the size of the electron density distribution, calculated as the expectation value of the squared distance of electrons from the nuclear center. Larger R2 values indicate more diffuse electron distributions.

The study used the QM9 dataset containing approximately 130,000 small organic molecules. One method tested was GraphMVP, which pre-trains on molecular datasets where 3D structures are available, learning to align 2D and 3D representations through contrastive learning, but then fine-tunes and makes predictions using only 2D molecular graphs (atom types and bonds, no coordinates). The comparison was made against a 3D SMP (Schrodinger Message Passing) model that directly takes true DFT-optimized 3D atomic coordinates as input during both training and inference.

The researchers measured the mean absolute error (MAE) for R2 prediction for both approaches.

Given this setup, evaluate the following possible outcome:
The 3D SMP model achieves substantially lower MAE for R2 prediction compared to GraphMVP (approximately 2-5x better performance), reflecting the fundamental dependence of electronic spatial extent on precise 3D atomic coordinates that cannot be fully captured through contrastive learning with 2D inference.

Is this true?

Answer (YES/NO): NO